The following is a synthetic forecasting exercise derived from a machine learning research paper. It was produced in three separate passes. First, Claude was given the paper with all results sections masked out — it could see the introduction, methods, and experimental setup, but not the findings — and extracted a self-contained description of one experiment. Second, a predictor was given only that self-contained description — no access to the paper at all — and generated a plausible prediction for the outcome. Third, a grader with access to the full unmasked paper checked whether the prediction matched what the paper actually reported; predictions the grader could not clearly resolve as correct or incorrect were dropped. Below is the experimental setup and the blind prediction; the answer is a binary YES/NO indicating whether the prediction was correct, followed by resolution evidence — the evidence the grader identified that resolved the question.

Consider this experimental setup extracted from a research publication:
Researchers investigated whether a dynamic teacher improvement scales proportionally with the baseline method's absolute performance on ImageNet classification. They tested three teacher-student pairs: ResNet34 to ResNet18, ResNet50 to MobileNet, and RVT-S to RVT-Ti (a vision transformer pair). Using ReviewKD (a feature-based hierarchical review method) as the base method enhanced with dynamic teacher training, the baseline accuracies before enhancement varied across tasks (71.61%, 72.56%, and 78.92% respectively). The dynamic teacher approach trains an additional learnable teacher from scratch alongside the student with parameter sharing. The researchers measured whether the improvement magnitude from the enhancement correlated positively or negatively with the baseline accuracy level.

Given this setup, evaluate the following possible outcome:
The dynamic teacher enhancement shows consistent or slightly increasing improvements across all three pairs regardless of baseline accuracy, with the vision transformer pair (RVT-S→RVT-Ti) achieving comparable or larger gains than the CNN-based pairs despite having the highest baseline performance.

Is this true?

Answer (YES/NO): YES